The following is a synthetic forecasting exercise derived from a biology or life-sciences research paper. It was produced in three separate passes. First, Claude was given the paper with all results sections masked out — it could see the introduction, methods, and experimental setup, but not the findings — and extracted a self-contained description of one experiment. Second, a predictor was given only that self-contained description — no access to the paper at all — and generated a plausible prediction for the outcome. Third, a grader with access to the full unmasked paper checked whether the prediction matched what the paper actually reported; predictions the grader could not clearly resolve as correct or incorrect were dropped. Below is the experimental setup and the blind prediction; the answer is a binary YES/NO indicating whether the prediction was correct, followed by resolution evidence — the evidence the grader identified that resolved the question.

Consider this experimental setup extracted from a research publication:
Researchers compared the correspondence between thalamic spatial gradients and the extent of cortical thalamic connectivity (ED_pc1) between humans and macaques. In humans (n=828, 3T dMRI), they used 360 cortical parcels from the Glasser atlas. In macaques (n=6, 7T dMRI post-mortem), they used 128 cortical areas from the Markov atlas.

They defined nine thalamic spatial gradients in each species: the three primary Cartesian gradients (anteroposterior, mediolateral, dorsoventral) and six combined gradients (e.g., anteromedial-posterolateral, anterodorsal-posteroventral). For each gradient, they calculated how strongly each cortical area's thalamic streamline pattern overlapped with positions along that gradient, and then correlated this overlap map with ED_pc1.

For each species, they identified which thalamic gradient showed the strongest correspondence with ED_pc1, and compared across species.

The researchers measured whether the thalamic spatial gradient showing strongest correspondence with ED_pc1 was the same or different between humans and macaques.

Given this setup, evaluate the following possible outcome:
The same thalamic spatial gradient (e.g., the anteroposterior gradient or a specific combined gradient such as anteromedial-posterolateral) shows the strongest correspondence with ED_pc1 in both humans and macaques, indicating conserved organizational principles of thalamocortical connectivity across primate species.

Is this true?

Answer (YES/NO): YES